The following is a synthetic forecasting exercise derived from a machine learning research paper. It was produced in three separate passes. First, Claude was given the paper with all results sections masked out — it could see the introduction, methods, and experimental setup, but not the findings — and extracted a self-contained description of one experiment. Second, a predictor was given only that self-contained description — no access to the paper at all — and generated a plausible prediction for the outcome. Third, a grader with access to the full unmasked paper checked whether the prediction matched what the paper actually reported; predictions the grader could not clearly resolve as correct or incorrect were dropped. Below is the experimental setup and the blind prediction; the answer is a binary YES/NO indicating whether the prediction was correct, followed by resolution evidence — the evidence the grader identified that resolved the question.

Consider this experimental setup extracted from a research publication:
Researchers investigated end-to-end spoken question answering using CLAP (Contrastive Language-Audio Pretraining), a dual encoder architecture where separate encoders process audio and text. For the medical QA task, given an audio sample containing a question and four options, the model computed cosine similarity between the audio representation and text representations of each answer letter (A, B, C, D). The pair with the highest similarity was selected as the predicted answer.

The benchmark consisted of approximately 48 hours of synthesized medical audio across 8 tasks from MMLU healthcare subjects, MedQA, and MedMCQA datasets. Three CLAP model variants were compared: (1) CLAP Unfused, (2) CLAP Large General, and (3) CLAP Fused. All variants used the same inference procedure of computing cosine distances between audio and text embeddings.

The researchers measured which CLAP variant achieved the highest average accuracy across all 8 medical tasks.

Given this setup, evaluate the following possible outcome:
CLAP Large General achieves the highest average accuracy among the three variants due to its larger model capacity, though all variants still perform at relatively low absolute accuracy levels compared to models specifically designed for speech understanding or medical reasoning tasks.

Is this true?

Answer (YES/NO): YES